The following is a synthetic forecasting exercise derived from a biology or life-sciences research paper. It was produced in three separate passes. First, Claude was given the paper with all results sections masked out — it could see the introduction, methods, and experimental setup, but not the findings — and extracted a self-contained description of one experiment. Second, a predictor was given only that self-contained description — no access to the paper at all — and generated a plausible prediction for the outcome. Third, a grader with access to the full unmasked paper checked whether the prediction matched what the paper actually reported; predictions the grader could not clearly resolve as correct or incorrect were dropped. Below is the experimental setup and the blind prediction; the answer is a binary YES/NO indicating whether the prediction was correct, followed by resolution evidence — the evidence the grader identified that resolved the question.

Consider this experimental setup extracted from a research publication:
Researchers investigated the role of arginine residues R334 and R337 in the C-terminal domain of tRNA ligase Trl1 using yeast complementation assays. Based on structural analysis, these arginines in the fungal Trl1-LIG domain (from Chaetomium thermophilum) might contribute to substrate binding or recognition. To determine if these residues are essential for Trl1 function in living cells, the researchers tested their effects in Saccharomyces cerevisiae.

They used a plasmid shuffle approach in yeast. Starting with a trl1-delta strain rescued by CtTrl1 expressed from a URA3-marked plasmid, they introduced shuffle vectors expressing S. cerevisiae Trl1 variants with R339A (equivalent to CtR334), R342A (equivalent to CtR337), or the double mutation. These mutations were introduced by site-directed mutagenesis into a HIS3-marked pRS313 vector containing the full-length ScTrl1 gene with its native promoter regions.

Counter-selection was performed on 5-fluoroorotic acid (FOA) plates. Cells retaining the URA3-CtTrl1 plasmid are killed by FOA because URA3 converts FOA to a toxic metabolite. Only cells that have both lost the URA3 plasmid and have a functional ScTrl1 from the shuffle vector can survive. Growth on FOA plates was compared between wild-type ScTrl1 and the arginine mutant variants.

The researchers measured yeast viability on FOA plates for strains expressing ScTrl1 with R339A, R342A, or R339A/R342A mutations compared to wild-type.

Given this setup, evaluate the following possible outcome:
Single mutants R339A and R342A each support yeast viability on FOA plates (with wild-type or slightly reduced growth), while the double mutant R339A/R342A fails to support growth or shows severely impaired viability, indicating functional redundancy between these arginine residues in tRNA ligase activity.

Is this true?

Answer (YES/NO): NO